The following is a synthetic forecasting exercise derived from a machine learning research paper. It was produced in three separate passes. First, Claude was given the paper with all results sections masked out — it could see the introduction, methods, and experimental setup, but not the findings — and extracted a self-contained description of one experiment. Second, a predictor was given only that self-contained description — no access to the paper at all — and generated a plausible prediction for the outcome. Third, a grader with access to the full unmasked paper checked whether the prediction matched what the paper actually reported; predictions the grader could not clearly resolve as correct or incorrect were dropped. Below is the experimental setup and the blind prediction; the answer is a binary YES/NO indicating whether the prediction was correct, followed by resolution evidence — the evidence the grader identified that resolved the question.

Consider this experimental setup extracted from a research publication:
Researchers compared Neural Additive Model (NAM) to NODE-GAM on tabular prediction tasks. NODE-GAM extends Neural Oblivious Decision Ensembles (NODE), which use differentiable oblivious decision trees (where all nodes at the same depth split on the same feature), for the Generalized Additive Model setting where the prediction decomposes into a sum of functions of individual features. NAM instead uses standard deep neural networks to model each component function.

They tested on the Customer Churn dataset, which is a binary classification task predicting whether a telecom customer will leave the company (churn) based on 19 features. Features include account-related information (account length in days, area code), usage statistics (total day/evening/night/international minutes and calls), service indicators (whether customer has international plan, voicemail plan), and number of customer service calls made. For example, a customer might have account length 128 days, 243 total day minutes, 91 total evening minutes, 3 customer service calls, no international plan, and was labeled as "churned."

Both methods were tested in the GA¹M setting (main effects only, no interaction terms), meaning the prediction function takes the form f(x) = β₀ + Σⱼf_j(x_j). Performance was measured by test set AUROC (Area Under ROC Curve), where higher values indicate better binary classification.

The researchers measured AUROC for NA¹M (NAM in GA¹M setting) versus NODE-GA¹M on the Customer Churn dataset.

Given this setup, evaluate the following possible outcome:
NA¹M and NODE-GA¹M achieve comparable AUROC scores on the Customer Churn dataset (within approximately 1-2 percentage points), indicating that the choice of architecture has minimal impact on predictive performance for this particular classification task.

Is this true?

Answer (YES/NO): NO